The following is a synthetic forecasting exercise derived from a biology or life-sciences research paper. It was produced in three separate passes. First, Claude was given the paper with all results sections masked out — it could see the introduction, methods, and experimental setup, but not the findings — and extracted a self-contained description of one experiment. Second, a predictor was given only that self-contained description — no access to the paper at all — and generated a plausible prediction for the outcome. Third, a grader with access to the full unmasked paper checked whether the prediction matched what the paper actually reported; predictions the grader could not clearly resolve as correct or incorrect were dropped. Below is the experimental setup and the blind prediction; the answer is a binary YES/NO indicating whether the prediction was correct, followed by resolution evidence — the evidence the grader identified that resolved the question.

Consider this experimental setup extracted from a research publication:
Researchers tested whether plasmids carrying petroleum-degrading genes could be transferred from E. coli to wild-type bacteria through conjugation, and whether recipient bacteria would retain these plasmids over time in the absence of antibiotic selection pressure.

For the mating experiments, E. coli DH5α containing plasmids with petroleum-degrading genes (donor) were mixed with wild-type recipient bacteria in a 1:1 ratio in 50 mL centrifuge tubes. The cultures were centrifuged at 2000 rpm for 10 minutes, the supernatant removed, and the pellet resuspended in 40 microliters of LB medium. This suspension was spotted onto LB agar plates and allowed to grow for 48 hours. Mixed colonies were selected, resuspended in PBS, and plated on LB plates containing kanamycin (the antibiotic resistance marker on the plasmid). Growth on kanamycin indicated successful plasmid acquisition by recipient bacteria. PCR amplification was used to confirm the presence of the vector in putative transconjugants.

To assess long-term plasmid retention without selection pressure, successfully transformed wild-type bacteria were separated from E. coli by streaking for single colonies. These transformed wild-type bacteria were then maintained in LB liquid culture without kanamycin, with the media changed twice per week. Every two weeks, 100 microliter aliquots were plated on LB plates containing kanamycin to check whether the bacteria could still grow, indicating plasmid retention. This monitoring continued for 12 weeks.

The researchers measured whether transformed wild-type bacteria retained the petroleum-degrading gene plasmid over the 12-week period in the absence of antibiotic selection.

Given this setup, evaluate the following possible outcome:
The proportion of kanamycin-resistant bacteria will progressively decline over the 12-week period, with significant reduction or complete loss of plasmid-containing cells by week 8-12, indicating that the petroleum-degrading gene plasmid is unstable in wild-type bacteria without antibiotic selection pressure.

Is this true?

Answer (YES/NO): NO